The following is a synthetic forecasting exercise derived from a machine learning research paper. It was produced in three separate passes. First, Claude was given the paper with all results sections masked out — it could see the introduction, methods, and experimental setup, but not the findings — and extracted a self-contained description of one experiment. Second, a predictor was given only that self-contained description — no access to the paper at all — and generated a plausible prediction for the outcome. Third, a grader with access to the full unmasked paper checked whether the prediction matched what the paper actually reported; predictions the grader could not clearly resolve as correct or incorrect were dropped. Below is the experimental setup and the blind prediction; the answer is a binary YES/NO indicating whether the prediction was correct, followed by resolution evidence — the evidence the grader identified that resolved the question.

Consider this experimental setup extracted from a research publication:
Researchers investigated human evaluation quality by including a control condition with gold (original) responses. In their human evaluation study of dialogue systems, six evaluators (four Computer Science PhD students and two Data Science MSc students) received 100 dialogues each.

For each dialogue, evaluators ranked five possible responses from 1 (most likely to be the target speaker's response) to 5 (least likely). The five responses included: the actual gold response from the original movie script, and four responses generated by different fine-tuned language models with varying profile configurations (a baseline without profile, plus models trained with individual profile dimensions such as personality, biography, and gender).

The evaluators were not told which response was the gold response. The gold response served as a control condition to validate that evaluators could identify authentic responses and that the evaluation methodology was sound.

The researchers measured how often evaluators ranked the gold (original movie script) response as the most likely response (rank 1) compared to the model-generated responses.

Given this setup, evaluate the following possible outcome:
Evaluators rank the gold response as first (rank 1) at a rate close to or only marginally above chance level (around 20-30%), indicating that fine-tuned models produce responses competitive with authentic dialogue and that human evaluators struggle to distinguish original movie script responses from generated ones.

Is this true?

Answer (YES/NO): NO